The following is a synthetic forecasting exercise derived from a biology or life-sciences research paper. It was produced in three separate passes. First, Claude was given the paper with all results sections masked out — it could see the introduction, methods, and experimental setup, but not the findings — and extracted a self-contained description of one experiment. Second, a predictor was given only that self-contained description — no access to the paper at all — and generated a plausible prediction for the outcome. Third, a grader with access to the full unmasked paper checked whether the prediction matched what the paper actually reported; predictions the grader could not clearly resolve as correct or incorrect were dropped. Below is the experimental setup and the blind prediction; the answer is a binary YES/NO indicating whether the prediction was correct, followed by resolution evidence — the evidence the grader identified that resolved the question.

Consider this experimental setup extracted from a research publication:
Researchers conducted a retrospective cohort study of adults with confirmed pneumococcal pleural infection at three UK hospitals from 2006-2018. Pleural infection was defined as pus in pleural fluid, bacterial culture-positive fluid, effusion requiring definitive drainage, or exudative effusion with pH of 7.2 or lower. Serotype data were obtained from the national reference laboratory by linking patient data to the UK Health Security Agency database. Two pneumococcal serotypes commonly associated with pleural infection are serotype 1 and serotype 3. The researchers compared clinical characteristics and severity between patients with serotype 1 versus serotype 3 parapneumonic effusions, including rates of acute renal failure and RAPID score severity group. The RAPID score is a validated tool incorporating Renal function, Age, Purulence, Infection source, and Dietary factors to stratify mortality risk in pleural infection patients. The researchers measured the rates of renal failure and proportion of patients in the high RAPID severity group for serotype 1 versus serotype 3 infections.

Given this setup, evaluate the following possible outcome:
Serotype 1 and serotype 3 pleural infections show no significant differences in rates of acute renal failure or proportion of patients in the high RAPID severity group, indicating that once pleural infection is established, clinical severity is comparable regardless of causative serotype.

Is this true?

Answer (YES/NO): NO